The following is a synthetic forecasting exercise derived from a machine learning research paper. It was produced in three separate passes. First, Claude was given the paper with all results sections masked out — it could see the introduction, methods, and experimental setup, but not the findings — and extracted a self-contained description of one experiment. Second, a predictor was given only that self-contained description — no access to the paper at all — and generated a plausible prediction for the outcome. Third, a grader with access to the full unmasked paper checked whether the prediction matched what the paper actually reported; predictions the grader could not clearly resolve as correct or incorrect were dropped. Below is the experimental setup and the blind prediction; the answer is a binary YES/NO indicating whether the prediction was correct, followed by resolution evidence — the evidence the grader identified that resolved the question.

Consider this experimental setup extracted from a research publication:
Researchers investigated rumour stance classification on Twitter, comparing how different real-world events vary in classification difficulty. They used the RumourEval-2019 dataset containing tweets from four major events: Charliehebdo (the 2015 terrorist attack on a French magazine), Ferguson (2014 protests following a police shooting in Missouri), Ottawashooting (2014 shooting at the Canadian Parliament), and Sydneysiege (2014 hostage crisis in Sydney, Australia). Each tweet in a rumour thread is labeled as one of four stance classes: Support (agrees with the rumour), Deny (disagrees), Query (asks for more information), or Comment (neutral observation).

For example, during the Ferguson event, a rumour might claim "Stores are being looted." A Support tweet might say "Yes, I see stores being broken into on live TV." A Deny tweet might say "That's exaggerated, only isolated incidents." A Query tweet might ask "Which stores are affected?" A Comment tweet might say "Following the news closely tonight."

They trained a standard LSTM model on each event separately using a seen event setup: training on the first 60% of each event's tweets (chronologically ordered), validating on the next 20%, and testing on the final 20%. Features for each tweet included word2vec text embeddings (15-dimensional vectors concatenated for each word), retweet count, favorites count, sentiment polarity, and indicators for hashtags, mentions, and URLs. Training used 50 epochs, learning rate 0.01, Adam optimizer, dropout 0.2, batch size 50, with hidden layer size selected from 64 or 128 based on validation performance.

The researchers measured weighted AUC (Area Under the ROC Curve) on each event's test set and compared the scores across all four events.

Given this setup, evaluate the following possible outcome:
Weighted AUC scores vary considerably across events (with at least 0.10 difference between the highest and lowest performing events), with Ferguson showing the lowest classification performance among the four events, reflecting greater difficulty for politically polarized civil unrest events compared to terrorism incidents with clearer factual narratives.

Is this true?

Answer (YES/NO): NO